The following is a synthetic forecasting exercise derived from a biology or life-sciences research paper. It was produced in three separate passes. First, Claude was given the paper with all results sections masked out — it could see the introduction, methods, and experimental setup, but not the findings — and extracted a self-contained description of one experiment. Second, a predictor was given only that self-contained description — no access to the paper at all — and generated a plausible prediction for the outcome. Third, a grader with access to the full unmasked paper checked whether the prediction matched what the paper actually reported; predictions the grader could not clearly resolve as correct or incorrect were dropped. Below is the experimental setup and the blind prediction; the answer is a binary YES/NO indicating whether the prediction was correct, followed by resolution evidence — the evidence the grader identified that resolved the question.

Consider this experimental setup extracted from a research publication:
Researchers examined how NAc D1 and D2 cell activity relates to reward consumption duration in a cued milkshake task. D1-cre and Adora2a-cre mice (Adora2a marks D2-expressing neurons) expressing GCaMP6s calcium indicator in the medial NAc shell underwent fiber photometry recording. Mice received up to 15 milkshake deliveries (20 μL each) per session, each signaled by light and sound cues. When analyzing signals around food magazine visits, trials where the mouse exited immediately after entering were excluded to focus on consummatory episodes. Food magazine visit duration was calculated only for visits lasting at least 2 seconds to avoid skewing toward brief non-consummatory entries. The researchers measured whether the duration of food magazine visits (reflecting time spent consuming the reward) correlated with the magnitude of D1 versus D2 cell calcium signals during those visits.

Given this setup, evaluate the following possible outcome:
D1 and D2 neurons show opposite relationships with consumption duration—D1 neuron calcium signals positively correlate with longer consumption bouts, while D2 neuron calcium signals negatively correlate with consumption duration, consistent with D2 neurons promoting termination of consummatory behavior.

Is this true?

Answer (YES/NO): NO